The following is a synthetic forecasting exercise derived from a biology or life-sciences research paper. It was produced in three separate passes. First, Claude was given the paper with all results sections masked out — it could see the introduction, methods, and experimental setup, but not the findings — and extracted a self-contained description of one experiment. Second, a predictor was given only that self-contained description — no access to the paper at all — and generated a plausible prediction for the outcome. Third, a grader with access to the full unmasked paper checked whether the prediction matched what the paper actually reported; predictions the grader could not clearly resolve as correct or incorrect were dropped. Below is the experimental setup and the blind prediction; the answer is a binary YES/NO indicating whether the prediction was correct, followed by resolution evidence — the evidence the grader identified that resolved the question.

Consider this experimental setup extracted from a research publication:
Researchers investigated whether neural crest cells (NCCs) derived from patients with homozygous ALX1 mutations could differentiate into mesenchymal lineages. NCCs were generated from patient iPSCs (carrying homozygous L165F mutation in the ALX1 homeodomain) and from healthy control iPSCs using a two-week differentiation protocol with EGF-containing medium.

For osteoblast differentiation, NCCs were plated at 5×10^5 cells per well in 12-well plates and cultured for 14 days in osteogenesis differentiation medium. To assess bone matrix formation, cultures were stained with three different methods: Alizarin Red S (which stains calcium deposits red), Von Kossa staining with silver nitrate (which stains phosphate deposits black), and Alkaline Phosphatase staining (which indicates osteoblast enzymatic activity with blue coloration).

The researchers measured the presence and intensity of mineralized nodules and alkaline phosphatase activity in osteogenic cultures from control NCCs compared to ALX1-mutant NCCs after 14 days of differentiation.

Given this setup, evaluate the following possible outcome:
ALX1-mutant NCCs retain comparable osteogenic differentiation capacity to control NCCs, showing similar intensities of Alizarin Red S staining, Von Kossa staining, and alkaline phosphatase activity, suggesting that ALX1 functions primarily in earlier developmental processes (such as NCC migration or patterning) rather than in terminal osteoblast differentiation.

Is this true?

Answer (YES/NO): YES